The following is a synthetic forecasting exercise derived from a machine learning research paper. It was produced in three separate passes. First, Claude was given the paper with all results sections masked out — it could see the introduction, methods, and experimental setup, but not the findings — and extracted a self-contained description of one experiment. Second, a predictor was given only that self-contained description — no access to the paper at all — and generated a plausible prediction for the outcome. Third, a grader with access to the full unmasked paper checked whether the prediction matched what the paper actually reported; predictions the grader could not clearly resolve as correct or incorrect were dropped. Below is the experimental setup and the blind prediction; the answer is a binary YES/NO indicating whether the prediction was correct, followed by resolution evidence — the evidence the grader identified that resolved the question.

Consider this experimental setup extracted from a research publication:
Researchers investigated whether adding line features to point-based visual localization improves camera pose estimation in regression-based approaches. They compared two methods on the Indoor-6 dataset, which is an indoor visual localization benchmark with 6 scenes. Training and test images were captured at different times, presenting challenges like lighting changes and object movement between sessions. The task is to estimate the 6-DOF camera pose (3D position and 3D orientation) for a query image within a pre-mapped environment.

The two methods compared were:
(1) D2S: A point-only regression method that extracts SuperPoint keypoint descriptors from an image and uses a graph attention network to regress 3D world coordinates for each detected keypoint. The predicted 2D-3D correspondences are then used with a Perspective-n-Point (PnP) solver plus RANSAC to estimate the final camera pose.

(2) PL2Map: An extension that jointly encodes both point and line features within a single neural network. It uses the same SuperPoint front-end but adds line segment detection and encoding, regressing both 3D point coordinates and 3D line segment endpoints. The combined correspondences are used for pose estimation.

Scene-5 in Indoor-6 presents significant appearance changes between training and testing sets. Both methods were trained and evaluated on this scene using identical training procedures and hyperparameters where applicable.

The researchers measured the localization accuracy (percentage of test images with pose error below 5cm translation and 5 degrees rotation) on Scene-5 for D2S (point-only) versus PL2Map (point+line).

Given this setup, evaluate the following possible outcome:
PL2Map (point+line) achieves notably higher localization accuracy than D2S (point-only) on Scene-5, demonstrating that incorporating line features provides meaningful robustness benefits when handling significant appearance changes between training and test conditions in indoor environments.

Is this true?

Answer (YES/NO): NO